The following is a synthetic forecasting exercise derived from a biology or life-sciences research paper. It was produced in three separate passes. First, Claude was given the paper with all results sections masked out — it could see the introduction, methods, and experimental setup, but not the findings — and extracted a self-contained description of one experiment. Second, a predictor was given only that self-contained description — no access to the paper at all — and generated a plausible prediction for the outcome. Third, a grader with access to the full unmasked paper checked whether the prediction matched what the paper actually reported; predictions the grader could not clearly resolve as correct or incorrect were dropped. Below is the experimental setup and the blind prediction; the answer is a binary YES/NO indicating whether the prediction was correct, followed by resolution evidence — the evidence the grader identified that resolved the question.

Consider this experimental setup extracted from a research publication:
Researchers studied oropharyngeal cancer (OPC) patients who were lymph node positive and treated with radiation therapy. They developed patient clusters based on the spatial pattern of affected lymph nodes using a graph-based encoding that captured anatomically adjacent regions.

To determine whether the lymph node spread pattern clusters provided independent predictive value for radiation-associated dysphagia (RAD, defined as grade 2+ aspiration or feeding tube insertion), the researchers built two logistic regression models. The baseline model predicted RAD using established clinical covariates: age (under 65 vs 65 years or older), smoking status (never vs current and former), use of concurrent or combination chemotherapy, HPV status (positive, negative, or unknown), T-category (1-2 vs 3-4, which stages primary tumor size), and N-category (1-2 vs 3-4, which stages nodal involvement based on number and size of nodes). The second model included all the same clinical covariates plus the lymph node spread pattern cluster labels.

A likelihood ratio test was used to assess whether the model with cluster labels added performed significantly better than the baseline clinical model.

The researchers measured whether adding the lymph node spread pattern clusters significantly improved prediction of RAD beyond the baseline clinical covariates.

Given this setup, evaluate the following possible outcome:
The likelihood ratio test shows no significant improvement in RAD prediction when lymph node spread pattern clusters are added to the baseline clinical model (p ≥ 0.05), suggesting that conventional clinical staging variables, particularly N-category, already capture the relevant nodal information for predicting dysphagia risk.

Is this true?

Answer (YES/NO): NO